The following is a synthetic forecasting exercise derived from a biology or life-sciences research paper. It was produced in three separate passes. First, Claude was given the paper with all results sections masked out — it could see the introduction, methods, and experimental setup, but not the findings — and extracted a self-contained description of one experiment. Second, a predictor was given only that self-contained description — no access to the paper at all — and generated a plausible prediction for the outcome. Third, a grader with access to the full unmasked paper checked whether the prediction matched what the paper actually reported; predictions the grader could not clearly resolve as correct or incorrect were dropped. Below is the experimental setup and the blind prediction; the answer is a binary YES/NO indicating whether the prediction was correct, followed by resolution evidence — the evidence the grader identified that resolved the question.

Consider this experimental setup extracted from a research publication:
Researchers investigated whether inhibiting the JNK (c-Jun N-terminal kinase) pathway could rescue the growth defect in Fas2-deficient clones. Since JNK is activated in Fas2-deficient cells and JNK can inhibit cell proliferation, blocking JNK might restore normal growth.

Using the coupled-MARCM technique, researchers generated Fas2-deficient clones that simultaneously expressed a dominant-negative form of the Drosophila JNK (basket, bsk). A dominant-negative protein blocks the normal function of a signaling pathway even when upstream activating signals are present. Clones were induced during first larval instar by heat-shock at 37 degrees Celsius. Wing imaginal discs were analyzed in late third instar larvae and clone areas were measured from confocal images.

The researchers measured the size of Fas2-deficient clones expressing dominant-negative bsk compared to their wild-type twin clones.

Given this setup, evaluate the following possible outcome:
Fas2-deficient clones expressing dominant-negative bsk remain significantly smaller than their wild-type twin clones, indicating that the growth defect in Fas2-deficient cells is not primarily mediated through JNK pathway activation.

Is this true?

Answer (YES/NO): YES